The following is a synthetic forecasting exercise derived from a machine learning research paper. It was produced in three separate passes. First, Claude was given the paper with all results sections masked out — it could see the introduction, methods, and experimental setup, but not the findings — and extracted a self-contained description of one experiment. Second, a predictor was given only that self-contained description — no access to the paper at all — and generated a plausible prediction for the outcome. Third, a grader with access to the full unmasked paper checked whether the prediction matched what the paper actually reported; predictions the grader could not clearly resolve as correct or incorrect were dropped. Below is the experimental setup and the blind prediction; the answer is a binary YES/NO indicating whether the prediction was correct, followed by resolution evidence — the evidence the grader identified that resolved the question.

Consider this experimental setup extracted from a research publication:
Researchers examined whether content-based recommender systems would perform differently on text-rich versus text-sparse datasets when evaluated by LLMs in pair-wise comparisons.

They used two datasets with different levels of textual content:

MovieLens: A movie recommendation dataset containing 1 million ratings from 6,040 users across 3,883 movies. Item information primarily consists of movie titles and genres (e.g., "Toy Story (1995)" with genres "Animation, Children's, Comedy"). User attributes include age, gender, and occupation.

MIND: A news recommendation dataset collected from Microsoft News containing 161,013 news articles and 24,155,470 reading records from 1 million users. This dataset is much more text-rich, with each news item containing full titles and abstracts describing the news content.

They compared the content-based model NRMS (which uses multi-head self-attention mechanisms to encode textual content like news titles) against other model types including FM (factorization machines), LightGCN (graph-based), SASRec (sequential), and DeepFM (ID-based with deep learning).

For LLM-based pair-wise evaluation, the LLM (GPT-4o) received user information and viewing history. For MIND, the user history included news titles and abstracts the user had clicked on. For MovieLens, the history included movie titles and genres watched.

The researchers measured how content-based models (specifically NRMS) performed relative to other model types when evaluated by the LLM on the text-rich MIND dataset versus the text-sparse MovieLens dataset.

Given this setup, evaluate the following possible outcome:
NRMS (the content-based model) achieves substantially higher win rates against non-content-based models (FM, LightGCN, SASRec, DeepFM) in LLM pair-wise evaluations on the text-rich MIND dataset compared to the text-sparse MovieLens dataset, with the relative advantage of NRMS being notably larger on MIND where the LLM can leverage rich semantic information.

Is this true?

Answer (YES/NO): YES